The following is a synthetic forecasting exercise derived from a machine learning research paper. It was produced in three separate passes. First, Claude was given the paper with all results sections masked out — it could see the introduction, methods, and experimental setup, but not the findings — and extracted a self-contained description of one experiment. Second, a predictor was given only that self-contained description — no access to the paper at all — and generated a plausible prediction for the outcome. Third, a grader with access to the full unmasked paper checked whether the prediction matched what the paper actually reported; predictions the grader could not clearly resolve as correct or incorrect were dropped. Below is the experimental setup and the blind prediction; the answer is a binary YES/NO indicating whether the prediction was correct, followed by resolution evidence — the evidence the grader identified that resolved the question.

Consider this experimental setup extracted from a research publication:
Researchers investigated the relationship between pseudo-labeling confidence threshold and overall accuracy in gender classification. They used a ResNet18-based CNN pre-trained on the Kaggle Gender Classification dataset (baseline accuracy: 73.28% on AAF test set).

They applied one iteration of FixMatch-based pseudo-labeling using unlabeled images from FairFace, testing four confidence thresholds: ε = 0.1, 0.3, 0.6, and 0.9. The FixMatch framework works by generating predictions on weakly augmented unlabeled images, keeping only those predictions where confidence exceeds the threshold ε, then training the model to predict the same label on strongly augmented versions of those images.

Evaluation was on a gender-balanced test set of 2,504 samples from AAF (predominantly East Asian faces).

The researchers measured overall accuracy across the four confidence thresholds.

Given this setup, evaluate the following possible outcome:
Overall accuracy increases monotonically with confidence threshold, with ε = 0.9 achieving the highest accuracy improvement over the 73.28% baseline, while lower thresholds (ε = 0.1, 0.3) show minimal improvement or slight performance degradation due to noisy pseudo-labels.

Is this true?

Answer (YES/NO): NO